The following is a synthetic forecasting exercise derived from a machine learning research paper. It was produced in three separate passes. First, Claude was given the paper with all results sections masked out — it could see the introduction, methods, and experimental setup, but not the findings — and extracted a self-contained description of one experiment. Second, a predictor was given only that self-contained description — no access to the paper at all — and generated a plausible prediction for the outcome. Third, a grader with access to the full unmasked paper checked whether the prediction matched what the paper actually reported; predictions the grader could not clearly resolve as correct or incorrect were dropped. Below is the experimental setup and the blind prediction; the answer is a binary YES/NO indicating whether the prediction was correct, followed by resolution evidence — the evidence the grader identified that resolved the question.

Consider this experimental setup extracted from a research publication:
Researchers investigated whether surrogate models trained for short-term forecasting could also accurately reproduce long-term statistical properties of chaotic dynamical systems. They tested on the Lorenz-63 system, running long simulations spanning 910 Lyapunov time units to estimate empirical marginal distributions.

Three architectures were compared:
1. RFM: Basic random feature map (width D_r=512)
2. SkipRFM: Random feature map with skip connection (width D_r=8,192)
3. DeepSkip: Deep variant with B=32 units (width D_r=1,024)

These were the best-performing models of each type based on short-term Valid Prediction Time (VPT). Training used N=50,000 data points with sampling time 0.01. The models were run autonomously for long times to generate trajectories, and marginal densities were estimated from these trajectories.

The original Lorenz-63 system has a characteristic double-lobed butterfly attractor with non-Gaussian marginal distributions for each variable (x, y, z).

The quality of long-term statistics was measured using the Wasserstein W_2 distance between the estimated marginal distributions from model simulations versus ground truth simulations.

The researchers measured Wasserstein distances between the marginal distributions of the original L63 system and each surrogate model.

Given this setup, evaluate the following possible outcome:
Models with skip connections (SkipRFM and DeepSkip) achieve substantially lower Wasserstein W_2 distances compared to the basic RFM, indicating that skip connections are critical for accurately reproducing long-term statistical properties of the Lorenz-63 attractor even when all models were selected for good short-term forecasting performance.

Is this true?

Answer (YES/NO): NO